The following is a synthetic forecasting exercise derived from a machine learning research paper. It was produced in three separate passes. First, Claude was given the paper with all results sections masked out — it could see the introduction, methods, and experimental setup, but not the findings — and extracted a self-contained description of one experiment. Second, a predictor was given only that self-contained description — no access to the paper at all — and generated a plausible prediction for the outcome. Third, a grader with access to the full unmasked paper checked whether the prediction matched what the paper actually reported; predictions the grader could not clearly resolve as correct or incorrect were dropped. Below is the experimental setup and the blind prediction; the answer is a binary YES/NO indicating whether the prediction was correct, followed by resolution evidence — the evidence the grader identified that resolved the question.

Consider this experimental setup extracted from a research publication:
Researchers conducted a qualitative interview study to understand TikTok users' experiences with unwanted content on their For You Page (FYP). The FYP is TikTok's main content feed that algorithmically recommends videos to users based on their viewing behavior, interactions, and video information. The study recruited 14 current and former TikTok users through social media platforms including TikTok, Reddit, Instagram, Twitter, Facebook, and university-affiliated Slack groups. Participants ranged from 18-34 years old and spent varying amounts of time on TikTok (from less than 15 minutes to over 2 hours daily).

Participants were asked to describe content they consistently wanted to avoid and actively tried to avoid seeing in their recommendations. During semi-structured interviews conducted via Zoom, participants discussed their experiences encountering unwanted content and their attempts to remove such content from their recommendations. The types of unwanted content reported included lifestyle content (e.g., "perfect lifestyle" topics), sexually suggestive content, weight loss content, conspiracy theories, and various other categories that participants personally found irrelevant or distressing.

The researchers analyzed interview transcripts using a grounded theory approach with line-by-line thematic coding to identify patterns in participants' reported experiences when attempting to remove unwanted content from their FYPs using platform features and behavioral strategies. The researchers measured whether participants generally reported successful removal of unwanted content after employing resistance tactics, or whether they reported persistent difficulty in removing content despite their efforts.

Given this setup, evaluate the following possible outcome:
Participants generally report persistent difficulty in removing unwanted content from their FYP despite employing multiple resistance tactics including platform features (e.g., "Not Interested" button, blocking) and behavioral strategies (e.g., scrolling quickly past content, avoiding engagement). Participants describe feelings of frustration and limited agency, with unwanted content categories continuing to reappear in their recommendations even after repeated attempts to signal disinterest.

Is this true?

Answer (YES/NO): YES